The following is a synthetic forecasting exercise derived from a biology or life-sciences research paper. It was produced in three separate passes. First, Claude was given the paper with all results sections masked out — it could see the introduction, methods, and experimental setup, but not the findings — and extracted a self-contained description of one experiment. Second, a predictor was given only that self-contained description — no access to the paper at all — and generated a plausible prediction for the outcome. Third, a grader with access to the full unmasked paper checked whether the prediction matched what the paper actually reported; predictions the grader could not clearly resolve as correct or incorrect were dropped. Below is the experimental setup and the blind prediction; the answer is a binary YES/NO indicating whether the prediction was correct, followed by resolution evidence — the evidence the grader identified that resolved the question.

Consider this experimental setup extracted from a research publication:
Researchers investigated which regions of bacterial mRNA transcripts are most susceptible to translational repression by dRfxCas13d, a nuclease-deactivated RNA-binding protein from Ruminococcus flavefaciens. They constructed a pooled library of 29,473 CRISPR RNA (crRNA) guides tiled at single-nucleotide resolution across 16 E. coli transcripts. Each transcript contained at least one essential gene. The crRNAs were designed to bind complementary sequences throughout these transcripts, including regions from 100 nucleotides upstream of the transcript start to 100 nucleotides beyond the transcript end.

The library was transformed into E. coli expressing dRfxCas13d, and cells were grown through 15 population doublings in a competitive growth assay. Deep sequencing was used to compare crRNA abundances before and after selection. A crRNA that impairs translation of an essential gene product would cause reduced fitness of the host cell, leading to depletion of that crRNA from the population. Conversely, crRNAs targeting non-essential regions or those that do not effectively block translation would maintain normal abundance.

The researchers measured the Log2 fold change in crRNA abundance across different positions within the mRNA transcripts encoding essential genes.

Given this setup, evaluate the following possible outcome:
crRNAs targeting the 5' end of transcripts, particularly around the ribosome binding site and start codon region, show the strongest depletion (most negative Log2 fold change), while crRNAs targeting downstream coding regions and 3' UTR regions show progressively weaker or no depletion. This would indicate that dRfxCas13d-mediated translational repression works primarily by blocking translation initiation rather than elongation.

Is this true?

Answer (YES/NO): YES